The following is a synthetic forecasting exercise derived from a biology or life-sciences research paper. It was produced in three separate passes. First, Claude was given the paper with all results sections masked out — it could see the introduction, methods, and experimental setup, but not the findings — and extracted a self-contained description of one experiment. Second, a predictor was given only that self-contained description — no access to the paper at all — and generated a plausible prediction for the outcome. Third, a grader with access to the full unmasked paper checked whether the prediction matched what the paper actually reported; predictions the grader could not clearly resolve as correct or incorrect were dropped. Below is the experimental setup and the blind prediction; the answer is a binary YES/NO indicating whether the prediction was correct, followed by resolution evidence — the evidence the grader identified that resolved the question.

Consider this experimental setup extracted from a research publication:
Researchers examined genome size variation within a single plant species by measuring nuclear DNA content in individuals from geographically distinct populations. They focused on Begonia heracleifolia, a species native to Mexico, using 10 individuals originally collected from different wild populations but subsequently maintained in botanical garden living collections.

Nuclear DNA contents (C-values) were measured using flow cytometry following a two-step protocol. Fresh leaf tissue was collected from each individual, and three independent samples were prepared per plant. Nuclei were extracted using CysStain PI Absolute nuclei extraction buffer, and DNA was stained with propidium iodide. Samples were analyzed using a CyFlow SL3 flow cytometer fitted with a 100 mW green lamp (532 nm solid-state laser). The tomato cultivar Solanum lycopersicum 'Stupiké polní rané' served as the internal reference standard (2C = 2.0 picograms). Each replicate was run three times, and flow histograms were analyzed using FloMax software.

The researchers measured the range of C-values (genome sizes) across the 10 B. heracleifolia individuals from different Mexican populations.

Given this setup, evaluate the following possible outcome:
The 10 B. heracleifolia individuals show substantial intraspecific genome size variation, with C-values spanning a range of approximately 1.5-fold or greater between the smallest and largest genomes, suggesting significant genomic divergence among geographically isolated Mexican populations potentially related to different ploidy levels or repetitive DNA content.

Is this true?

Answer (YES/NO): NO